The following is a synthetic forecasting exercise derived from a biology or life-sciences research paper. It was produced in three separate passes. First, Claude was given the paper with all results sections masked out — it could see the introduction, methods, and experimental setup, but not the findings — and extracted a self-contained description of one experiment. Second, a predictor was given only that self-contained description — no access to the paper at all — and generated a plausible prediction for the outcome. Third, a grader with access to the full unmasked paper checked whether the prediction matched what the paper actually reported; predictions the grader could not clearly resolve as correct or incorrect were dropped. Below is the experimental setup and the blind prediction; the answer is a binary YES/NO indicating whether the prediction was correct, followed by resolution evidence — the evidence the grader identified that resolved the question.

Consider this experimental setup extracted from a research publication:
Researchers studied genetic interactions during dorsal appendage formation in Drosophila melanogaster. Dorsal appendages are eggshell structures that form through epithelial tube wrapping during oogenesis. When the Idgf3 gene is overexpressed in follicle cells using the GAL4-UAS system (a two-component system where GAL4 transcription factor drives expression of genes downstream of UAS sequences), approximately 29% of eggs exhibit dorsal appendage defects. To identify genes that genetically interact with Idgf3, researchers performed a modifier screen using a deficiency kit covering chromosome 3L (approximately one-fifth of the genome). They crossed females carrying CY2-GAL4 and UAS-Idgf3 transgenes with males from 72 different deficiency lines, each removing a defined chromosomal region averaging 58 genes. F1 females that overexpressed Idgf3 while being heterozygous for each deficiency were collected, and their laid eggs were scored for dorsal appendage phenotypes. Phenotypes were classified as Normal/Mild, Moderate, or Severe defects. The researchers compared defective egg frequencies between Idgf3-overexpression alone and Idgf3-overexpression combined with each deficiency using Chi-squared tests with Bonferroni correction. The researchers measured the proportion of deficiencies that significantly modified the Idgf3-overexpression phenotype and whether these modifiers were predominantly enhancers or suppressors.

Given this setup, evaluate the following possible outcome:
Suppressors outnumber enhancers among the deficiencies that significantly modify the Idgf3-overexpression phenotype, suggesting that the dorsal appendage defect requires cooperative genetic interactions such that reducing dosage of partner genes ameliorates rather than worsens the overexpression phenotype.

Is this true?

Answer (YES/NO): NO